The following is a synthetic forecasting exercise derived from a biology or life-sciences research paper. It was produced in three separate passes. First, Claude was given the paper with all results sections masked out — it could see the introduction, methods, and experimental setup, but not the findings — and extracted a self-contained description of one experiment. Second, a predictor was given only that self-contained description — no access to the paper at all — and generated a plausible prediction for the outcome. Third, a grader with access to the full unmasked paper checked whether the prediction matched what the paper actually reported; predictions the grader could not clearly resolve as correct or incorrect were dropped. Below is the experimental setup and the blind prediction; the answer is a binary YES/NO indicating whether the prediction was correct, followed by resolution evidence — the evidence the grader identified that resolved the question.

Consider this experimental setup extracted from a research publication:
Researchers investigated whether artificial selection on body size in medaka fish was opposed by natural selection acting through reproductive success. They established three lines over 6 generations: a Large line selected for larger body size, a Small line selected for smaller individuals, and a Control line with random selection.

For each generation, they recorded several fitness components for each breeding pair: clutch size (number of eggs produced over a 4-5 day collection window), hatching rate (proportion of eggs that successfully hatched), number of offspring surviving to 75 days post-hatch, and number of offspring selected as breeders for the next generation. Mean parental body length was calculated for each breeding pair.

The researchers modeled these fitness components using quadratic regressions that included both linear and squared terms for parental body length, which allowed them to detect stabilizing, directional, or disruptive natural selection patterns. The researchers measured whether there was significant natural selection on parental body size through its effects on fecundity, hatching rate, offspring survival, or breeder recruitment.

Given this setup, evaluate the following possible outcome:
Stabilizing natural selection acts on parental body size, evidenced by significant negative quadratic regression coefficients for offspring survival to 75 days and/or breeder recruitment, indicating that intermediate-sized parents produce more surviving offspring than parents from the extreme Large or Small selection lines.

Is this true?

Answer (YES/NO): NO